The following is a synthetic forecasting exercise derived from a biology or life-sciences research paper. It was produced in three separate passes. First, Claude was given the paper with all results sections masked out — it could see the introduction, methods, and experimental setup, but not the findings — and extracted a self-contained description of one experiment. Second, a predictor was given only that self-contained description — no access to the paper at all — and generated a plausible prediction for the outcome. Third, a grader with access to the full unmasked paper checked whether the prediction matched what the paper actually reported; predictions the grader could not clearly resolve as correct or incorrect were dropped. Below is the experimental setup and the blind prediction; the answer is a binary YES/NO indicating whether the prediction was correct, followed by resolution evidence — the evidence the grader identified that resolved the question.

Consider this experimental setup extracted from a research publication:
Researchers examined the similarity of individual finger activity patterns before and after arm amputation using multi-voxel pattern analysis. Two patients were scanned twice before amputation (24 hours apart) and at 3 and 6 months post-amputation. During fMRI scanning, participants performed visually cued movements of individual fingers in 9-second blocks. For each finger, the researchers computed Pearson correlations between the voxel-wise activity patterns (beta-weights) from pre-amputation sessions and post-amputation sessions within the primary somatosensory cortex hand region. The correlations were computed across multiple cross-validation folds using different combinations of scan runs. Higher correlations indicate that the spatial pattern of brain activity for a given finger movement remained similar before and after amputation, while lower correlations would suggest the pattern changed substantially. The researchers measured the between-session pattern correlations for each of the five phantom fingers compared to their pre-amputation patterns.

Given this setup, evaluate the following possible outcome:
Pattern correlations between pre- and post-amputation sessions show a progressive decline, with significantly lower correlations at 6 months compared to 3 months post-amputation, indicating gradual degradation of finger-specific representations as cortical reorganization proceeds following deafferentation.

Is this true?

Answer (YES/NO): NO